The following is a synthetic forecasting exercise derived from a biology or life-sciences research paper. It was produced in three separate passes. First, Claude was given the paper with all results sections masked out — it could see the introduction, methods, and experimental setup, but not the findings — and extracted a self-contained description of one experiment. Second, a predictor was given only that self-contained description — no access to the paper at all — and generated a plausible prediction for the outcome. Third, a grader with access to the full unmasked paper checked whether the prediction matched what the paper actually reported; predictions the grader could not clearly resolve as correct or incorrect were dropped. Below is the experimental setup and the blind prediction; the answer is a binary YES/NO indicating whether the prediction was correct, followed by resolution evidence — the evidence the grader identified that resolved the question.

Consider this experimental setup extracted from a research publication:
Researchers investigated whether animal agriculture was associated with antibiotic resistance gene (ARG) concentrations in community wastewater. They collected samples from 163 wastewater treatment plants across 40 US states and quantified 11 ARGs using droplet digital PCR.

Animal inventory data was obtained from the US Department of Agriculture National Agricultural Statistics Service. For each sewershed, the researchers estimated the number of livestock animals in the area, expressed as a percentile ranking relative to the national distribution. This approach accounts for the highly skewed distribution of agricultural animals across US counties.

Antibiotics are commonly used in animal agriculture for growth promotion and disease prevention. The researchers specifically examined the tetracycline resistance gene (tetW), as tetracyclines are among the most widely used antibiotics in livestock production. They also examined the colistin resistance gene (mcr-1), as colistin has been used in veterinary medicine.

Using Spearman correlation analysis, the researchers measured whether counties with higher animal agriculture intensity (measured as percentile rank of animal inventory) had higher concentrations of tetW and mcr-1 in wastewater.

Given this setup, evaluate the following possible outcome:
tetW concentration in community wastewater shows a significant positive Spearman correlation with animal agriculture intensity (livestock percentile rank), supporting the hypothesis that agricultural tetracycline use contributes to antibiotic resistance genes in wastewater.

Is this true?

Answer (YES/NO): NO